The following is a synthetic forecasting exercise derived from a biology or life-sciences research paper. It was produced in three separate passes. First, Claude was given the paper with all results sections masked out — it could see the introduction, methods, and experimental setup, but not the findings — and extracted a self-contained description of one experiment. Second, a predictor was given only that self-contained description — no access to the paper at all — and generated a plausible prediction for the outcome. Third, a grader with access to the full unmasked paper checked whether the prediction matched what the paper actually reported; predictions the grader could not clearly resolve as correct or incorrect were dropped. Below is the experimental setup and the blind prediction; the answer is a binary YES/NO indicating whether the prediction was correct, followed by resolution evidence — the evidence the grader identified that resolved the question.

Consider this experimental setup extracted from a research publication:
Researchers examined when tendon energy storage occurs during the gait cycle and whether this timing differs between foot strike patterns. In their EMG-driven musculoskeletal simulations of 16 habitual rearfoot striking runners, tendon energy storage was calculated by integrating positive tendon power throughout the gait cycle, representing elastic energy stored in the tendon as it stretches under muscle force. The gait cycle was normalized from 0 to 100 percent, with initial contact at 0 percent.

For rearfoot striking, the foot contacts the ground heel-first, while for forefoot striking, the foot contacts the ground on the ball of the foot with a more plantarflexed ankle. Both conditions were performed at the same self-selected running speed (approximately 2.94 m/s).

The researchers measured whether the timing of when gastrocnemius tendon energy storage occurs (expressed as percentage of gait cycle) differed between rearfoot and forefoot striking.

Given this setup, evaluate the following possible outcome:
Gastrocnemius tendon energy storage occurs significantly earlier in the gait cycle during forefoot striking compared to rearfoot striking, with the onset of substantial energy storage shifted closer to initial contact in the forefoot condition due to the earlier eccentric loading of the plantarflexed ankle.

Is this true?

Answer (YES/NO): YES